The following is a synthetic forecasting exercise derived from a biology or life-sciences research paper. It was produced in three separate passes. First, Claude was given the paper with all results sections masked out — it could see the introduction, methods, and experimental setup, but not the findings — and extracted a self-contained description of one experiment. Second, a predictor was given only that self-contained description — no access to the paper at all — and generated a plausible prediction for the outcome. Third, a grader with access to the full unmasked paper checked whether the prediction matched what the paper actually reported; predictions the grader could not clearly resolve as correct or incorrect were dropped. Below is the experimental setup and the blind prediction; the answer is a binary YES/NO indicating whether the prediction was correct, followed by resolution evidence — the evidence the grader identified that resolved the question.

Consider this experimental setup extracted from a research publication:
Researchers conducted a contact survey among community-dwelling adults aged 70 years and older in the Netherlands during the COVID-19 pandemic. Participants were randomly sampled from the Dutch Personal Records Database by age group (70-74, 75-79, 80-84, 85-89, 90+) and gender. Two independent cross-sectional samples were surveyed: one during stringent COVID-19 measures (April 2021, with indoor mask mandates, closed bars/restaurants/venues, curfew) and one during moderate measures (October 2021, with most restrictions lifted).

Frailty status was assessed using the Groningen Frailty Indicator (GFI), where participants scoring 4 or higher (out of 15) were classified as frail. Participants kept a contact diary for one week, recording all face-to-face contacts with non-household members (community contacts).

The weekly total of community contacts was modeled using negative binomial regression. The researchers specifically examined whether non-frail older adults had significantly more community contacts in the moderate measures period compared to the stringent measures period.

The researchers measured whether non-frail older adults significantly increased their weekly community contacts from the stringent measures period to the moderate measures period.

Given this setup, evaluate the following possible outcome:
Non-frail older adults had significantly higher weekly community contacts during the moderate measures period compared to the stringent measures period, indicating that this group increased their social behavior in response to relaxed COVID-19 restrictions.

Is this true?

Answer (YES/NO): YES